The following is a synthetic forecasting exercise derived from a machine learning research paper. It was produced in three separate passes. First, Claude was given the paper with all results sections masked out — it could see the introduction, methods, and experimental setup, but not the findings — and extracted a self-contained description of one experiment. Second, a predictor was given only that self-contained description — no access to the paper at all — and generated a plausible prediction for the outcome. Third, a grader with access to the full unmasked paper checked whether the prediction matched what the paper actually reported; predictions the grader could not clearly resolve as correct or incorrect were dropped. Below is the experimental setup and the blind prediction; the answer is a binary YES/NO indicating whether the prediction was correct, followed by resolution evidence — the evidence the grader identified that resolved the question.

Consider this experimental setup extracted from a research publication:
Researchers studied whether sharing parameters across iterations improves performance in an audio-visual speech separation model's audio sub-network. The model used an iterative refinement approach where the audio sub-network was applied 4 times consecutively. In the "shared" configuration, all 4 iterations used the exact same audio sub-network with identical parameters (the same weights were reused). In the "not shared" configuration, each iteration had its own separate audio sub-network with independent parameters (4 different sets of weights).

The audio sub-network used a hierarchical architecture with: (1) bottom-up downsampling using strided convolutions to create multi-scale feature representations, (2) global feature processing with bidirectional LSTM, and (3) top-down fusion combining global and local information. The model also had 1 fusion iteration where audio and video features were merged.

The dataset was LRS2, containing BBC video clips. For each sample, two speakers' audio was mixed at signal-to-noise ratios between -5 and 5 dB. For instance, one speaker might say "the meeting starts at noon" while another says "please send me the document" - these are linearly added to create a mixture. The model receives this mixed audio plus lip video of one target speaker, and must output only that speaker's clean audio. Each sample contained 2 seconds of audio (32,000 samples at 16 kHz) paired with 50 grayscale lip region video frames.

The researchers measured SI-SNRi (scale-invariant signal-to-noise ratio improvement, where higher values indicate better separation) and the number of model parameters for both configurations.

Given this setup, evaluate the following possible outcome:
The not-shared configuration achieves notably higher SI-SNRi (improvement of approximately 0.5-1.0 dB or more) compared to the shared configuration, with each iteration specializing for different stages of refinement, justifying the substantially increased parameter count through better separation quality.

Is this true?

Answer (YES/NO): NO